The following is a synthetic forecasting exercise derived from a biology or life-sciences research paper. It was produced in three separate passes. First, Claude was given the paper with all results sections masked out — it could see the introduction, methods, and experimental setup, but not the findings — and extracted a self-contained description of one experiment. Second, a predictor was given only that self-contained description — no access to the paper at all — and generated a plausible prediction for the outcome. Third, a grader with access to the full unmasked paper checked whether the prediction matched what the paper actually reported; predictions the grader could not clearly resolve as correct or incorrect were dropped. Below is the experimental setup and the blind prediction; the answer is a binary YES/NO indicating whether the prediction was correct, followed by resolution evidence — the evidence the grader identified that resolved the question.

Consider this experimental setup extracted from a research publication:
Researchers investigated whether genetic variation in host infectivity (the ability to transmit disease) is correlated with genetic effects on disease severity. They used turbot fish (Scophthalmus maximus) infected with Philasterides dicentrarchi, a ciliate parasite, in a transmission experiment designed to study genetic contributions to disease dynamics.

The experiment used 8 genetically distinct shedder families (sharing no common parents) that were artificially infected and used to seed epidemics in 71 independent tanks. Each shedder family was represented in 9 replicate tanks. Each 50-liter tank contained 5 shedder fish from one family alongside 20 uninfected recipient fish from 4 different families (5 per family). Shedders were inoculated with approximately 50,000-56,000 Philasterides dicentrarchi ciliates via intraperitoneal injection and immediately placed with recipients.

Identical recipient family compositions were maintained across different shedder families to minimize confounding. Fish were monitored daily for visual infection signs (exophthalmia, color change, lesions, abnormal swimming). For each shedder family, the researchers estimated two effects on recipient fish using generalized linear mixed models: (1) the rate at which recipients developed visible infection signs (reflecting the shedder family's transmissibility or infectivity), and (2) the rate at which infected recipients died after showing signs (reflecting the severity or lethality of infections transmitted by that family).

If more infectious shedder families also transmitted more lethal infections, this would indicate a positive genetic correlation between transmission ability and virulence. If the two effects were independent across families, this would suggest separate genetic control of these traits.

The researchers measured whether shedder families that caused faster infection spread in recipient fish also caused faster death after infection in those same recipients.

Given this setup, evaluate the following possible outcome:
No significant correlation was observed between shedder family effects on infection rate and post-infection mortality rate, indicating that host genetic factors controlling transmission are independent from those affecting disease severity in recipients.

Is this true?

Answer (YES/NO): YES